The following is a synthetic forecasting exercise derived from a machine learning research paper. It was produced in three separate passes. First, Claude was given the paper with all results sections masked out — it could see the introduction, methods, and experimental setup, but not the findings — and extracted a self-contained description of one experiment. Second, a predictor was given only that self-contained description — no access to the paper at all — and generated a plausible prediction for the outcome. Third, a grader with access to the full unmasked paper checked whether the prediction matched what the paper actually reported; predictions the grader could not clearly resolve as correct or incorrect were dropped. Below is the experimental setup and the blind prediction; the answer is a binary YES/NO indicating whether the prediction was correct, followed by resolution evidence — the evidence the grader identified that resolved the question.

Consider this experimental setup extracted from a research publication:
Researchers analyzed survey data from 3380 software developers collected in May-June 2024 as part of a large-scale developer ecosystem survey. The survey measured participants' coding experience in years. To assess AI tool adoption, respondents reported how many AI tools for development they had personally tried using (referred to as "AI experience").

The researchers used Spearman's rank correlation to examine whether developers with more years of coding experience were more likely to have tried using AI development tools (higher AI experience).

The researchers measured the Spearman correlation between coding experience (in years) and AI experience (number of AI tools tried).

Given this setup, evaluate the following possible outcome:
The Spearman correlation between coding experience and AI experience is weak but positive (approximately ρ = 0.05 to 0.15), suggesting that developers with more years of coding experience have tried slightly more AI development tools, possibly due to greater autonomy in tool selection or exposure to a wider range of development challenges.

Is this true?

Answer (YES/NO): NO